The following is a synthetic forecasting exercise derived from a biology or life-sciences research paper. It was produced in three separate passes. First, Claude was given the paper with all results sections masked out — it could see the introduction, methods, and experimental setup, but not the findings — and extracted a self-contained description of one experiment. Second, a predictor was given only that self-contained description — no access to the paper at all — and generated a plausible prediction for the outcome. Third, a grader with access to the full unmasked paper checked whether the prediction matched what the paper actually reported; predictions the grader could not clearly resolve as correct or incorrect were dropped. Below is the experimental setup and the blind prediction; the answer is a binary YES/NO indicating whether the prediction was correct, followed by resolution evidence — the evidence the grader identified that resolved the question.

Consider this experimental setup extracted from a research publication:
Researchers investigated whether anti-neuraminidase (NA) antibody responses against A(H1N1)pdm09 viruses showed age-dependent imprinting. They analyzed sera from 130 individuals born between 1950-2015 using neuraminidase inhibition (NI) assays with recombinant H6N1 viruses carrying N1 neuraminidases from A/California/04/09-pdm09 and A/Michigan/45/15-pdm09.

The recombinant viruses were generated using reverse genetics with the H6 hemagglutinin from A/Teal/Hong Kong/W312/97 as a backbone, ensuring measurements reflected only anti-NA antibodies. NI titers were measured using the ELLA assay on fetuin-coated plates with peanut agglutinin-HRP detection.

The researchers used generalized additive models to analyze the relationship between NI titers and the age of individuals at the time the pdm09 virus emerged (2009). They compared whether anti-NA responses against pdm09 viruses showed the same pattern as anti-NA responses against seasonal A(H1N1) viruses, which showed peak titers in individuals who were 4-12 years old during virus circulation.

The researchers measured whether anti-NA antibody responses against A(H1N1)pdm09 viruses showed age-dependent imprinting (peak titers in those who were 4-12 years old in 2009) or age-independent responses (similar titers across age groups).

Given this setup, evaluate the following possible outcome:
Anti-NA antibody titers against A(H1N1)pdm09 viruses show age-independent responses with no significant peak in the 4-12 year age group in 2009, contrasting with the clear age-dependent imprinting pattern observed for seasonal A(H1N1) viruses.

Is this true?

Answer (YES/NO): NO